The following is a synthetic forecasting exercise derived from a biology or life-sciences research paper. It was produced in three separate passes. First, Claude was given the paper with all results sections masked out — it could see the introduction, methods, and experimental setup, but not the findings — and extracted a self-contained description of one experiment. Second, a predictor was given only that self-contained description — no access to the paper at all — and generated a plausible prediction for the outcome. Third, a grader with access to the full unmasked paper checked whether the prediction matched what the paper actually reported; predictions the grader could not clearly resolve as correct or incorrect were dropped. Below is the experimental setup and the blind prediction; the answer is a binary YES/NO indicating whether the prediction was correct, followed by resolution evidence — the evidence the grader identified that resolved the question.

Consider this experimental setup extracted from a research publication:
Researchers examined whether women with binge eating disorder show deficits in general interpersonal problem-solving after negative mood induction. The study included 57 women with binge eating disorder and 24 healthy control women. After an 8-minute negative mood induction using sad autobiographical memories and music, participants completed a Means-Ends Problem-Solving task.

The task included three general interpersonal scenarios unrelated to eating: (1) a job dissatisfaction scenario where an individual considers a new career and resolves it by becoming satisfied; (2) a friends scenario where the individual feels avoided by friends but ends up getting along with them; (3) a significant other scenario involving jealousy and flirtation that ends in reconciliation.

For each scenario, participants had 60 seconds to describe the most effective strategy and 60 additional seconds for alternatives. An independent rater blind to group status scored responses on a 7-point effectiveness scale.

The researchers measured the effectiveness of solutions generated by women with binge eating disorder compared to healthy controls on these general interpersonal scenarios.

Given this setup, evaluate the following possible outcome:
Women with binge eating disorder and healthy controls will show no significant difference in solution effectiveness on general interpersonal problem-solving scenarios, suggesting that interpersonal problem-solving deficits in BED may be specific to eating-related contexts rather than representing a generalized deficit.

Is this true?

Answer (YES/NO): YES